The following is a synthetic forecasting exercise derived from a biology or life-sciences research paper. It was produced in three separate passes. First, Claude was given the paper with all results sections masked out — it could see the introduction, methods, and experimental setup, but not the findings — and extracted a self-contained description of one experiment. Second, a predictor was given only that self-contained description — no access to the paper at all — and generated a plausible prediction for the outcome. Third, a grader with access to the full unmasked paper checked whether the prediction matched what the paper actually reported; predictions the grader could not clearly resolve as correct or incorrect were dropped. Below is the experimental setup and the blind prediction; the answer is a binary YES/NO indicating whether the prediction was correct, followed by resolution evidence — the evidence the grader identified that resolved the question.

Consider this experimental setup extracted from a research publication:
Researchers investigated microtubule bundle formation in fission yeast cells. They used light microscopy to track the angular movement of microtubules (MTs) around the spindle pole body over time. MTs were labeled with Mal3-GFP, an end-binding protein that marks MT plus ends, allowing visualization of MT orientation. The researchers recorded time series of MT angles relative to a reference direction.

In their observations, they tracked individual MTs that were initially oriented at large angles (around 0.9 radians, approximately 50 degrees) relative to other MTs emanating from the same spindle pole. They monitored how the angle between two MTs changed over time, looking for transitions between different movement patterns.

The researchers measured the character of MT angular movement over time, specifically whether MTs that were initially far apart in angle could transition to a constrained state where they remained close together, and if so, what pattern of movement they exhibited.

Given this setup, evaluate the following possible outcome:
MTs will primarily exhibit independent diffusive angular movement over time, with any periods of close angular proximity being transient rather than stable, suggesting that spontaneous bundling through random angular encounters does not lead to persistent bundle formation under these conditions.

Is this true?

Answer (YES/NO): NO